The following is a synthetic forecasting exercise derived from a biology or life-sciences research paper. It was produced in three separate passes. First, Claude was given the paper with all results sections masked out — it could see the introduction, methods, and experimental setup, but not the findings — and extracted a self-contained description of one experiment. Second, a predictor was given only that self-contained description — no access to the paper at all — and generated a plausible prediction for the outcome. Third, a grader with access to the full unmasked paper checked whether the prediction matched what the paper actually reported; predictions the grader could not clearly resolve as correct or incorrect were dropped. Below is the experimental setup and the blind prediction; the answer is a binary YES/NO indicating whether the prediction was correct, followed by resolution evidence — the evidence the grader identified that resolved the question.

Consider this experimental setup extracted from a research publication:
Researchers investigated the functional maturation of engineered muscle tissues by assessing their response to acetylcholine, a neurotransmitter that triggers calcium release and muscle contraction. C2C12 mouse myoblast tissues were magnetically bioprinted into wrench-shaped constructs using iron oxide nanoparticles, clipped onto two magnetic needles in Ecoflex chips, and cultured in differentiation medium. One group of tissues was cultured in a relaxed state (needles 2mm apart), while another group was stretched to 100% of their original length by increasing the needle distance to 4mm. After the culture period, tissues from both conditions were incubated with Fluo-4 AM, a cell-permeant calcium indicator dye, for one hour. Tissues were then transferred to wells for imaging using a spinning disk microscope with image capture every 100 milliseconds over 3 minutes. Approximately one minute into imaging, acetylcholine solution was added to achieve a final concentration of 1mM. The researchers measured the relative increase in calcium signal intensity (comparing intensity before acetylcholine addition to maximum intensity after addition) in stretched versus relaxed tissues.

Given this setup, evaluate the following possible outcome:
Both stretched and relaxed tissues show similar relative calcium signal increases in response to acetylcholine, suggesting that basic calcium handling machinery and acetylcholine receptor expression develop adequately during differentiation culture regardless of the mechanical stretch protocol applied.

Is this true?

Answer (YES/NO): NO